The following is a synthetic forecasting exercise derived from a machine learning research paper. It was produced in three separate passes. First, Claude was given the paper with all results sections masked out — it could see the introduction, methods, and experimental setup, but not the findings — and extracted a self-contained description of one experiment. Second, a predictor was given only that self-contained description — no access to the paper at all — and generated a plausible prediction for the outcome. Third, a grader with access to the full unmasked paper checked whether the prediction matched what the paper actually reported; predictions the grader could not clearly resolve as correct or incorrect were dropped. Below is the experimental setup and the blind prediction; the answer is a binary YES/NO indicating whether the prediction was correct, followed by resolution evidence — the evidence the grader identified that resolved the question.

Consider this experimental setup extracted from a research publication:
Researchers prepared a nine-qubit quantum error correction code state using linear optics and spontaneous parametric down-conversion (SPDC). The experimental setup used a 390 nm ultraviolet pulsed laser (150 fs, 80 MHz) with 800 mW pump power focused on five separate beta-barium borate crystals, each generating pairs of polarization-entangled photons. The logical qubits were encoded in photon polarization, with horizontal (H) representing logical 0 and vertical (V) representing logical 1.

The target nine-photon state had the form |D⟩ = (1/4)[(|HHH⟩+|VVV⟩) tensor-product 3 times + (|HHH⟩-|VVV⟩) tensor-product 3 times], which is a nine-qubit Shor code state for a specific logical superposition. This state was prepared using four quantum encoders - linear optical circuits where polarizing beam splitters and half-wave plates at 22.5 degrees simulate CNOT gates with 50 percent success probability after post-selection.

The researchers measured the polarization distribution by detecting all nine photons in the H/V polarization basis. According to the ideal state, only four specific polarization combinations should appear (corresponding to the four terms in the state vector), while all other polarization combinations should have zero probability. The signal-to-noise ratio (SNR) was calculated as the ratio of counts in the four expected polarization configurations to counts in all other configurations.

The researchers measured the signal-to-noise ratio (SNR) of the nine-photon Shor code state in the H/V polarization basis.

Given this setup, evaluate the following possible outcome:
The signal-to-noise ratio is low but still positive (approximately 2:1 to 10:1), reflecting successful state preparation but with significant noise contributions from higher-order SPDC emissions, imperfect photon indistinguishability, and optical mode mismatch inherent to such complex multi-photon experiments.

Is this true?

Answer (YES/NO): YES